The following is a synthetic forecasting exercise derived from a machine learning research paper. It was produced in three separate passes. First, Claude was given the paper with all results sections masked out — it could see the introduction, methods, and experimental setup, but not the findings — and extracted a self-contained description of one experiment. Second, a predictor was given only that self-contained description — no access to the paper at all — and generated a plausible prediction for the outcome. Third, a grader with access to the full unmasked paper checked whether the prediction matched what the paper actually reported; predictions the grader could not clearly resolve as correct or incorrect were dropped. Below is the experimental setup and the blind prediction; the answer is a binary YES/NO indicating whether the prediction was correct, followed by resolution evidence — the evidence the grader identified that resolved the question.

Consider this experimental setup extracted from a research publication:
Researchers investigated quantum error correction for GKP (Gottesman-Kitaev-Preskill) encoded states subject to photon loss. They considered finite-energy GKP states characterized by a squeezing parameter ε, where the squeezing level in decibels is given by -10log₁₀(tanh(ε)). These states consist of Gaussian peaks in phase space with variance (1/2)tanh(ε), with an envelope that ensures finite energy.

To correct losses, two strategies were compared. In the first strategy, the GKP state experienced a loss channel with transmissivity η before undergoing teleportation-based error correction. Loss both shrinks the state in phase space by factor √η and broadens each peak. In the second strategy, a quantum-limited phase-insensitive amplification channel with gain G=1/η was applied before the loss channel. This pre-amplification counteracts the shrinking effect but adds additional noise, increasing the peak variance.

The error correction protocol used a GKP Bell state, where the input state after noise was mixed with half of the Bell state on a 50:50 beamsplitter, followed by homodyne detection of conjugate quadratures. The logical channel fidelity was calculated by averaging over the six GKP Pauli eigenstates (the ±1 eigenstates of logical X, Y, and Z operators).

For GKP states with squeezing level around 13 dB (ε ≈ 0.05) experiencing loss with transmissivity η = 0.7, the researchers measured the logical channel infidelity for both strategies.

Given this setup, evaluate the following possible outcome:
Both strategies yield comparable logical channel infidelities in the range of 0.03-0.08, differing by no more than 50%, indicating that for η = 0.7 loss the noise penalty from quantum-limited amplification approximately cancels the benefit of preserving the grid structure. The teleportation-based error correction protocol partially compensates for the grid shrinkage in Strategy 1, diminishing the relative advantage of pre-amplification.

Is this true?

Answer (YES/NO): NO